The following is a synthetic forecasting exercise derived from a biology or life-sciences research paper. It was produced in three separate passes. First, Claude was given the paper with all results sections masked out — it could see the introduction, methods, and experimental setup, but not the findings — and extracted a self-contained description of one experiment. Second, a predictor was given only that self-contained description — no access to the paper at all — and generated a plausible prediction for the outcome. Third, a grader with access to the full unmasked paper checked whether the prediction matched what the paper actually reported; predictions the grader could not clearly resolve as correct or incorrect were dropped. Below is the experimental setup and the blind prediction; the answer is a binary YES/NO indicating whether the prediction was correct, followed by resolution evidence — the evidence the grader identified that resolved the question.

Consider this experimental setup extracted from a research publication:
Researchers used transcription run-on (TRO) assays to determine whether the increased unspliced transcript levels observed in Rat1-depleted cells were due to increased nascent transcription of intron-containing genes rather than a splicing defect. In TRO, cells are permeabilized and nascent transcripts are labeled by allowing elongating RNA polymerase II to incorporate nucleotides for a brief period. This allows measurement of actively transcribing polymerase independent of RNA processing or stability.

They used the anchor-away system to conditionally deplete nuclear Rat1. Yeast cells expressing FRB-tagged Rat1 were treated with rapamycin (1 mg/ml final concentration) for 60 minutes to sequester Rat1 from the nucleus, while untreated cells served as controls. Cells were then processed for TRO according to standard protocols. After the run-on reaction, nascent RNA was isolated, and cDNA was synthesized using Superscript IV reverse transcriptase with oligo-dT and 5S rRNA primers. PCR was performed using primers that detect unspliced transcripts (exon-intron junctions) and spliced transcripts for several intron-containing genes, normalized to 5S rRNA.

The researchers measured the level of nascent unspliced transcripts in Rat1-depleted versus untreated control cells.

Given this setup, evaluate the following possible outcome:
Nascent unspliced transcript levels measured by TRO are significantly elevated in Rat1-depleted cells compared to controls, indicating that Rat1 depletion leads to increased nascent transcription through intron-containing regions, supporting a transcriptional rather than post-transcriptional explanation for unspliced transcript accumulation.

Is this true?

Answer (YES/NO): NO